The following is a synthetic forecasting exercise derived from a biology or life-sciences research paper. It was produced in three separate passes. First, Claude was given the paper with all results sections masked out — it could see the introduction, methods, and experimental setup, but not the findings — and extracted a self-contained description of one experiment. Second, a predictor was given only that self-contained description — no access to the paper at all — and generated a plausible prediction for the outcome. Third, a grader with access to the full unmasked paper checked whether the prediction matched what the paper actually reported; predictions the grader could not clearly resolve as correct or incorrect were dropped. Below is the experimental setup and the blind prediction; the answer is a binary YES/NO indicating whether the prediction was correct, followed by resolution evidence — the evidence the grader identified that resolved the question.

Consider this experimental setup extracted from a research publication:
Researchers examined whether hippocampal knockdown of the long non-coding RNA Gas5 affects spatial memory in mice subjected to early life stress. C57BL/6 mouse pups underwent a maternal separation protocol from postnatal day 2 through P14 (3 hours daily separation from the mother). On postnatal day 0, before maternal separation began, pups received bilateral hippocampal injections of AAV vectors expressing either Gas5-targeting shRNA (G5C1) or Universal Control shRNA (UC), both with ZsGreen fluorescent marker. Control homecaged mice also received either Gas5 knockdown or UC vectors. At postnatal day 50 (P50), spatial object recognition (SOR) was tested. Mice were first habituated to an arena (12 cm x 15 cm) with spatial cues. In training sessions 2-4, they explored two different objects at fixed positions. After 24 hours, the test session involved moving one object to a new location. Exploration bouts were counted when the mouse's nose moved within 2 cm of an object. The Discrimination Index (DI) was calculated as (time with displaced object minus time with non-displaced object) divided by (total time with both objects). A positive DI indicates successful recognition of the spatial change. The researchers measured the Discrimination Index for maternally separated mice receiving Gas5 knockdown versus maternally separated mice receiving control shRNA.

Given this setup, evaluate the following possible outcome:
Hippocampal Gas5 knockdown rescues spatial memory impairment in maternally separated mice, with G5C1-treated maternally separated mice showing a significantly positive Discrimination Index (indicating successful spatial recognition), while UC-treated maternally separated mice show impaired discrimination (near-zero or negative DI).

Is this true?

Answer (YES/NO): NO